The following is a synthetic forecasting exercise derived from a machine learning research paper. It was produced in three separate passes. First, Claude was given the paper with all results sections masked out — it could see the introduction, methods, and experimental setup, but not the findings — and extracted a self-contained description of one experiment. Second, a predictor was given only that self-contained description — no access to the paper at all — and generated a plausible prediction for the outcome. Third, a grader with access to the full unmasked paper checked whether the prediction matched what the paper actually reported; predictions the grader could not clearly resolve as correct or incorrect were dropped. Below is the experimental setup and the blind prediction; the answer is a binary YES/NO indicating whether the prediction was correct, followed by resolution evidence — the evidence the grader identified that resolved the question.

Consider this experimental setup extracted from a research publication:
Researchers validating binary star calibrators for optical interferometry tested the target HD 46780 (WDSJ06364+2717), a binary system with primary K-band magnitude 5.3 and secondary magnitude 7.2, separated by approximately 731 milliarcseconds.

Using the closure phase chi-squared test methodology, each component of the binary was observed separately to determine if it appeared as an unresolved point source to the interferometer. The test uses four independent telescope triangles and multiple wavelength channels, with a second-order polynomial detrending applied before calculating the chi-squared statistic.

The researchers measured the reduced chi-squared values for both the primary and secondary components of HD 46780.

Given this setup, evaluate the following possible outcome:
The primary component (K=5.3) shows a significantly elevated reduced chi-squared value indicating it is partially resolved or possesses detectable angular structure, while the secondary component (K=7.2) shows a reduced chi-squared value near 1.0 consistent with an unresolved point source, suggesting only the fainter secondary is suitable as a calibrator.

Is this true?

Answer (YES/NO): NO